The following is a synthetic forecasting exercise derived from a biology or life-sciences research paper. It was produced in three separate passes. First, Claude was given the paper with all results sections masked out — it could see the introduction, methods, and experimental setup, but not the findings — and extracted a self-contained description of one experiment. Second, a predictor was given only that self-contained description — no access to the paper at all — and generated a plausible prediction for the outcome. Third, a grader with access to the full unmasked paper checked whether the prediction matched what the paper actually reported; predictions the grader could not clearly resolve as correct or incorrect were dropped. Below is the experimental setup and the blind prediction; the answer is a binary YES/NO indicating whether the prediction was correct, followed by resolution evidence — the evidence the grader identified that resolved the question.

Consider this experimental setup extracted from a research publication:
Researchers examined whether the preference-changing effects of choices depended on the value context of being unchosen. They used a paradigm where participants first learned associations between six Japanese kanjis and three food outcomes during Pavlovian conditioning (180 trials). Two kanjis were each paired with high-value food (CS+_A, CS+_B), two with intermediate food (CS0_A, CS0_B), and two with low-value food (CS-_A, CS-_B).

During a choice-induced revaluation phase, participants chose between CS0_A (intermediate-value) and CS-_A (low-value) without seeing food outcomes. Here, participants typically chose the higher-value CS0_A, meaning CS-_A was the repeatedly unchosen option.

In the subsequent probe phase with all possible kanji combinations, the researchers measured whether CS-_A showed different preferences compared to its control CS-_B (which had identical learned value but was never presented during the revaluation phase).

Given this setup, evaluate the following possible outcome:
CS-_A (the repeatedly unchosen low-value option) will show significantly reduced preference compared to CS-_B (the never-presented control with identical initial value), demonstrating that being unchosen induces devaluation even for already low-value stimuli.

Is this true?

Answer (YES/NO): YES